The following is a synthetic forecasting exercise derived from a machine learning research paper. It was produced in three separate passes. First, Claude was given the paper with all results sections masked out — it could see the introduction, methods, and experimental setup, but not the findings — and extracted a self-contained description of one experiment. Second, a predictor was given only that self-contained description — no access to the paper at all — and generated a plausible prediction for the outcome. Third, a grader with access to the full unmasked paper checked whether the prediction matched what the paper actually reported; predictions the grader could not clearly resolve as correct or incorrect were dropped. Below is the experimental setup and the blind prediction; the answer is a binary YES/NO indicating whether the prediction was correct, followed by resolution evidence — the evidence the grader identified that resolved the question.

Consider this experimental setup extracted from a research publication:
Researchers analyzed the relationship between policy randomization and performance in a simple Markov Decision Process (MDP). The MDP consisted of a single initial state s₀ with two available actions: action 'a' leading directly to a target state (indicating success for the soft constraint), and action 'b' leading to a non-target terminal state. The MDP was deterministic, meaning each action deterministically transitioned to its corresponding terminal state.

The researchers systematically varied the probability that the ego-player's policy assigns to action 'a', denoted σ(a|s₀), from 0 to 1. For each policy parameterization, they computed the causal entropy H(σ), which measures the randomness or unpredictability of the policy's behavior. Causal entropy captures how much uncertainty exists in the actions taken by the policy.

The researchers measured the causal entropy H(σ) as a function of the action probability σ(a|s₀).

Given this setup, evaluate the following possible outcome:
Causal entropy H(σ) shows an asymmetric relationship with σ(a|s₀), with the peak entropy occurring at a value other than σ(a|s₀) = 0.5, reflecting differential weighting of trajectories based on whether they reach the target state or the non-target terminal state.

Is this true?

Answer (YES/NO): NO